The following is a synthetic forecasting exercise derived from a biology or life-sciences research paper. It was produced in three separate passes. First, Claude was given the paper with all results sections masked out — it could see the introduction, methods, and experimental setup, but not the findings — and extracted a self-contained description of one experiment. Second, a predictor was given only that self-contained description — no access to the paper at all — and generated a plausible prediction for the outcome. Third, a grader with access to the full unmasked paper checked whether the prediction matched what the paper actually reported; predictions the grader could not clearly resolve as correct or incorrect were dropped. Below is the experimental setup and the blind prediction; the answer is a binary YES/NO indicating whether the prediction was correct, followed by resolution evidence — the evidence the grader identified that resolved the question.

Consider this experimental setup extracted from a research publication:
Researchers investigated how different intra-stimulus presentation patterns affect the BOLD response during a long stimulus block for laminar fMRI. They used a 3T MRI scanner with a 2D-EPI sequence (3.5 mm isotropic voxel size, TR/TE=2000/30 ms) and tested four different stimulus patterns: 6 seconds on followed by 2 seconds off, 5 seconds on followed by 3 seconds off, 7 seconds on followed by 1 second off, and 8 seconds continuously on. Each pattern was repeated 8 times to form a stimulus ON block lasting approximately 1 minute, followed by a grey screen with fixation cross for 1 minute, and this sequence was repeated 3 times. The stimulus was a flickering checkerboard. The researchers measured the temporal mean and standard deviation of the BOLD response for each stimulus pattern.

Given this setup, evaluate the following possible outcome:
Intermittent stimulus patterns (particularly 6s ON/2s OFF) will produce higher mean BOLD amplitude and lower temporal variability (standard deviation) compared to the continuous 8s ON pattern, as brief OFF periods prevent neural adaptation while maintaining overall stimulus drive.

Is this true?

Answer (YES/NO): NO